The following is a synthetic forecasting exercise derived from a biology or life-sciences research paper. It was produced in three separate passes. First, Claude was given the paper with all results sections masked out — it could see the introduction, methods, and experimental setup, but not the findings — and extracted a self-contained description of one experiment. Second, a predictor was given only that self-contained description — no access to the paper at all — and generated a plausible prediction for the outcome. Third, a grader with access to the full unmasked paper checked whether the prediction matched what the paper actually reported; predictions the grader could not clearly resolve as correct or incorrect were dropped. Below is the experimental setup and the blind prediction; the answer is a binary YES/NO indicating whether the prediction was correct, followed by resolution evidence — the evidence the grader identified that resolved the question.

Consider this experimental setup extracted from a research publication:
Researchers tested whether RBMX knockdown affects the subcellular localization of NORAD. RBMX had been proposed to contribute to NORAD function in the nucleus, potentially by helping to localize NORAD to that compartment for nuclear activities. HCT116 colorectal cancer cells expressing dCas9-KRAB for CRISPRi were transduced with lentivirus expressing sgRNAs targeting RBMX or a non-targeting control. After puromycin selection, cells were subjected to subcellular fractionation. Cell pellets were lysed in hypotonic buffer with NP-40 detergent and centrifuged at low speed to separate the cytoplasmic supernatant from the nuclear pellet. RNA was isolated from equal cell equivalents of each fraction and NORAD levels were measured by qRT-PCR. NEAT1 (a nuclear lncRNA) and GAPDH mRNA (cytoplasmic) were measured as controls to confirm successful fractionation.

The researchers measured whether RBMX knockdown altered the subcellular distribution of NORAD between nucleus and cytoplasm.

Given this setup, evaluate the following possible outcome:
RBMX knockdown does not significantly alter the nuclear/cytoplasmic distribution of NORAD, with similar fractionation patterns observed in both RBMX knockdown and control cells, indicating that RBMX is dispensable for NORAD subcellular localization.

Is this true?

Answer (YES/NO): YES